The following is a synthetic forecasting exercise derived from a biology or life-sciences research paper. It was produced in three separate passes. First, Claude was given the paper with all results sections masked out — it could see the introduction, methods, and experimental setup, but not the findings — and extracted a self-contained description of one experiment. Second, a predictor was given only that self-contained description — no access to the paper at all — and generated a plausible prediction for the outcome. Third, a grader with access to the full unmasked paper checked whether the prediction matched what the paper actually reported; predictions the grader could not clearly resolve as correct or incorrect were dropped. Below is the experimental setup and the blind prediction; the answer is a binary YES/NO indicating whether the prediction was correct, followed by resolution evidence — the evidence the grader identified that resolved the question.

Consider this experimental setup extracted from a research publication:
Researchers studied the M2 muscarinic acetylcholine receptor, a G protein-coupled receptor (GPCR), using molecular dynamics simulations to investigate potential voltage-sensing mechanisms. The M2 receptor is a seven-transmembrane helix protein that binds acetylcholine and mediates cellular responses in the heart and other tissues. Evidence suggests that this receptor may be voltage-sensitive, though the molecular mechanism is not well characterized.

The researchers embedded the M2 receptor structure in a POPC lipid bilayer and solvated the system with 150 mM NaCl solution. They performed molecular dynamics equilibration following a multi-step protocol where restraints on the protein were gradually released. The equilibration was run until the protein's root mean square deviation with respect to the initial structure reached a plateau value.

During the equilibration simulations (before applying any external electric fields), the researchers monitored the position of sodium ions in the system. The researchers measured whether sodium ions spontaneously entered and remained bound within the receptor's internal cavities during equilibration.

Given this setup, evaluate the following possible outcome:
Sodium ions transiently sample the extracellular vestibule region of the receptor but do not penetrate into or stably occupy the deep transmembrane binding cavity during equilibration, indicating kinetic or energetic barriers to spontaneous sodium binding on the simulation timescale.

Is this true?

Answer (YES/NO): NO